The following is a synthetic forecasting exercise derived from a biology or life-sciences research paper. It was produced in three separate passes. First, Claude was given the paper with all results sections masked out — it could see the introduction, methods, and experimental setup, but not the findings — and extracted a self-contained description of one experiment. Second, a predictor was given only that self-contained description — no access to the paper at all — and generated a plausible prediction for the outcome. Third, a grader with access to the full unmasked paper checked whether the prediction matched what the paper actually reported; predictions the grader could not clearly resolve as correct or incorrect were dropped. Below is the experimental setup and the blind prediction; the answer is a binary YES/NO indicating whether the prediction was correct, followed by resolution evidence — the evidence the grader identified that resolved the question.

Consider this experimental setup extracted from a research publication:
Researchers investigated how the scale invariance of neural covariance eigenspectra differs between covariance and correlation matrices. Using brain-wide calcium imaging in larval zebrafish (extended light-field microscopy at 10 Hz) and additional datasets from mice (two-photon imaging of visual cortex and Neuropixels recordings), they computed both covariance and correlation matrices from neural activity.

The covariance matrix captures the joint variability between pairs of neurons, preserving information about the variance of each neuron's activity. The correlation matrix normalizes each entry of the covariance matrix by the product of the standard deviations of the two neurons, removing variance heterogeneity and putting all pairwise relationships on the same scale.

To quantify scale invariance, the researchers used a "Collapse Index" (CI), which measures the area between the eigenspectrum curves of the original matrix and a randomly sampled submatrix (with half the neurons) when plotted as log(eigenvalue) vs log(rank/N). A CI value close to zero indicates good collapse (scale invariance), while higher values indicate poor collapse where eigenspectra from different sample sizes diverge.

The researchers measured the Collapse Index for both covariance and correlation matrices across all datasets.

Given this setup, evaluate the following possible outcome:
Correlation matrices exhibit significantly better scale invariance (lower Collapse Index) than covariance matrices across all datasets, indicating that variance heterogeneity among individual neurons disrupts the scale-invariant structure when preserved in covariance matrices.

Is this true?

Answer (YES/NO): NO